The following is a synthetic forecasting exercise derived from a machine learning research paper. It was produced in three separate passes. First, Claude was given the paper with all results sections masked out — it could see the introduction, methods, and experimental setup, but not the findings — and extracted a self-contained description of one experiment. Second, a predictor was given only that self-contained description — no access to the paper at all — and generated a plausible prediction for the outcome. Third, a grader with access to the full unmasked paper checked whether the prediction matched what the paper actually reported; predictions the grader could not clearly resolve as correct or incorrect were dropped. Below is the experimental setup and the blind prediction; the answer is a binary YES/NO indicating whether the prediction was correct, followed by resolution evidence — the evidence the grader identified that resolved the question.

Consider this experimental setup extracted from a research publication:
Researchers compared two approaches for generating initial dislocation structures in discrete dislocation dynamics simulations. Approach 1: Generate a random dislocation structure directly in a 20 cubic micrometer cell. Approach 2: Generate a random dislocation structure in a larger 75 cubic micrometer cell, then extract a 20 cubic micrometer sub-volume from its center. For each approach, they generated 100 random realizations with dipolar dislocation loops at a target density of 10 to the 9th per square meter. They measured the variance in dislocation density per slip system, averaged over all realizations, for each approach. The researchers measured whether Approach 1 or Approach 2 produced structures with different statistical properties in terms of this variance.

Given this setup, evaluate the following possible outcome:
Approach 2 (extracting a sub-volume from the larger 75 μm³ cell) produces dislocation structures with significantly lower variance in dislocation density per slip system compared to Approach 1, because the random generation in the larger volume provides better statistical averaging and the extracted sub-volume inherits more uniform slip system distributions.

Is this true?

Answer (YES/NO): NO